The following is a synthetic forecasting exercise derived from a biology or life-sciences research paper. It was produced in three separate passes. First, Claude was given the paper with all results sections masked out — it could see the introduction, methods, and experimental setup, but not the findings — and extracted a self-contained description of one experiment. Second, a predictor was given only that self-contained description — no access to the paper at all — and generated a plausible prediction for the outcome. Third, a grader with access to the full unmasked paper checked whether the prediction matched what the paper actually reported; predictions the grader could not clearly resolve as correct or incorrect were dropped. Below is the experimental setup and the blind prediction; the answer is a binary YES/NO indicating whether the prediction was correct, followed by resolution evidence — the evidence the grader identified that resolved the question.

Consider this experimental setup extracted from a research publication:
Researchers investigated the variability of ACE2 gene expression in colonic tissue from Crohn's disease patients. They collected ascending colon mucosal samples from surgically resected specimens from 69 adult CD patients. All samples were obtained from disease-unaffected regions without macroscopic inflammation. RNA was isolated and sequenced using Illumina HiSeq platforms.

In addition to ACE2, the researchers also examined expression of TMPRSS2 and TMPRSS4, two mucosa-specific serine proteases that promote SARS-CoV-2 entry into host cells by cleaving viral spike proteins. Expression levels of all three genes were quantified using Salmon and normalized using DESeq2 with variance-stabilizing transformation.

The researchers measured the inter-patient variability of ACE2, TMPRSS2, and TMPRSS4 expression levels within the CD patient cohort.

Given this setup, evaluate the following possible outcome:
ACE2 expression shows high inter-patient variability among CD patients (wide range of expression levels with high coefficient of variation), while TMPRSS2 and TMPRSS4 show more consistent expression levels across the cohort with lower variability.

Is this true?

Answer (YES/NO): NO